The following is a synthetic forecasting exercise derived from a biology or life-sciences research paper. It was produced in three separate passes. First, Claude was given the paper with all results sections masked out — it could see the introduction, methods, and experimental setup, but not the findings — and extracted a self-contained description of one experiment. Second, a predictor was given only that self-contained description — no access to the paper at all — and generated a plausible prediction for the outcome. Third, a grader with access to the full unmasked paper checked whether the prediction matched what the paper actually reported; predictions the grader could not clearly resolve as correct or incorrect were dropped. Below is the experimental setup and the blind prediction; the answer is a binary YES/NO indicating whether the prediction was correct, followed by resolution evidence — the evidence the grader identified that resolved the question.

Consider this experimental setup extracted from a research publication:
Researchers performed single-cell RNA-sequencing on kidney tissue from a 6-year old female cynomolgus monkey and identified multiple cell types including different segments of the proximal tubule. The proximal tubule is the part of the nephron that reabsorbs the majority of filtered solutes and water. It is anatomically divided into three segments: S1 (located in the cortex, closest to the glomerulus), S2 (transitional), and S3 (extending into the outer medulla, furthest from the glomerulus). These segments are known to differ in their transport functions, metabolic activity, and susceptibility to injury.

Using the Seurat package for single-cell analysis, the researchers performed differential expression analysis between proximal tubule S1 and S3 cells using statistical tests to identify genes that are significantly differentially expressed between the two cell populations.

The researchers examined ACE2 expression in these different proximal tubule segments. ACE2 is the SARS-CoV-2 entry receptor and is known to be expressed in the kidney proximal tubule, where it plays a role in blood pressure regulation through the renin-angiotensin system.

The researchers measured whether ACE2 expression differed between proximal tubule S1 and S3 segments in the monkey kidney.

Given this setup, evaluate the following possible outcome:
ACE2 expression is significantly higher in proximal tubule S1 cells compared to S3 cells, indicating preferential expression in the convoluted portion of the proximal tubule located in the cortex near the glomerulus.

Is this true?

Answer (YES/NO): NO